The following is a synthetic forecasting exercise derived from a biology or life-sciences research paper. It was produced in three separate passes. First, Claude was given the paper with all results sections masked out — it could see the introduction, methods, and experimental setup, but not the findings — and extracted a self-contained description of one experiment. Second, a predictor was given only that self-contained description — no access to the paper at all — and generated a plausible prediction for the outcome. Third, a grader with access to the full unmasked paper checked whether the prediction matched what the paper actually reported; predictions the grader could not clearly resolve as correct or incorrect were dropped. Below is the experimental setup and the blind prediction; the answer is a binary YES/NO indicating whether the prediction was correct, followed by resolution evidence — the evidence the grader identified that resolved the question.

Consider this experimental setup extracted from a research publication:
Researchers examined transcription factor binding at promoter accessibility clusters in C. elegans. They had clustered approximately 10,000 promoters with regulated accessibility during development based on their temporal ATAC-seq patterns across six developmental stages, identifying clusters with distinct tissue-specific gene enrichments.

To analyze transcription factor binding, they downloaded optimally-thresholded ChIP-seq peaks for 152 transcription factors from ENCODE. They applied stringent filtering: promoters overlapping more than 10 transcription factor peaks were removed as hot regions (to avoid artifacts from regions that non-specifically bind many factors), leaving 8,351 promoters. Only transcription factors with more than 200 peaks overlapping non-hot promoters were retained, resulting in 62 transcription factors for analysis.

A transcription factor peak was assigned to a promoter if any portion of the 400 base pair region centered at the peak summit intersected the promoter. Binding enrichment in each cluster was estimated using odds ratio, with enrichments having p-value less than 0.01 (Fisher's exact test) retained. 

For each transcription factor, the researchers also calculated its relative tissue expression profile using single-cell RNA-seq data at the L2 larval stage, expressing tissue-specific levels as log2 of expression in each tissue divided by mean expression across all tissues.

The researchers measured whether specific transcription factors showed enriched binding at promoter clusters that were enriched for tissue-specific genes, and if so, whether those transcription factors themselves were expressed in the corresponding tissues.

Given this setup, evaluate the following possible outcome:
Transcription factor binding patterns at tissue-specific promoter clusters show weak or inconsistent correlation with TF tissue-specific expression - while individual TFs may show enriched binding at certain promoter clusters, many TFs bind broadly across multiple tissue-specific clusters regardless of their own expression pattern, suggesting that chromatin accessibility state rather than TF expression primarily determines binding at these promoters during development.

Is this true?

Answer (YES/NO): NO